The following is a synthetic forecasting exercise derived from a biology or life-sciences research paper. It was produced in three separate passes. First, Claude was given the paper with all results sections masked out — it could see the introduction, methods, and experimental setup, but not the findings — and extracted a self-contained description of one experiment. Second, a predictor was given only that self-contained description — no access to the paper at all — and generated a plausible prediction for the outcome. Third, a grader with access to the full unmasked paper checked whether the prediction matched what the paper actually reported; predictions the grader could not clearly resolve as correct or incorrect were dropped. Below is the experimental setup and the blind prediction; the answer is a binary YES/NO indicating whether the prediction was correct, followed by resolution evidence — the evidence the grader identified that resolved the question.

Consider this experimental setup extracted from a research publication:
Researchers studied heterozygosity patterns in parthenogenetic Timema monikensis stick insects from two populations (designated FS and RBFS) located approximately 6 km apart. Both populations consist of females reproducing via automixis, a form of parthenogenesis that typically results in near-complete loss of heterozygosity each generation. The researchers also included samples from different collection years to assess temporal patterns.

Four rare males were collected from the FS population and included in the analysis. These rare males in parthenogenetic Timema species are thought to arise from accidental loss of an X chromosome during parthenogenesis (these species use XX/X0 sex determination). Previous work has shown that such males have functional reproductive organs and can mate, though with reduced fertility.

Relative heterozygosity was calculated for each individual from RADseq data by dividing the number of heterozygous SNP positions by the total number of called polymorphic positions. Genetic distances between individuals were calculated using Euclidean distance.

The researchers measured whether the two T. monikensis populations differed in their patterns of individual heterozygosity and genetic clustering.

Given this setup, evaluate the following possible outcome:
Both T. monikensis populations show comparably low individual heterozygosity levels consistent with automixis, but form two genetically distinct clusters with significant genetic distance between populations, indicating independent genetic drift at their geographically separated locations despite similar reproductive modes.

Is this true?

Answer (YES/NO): NO